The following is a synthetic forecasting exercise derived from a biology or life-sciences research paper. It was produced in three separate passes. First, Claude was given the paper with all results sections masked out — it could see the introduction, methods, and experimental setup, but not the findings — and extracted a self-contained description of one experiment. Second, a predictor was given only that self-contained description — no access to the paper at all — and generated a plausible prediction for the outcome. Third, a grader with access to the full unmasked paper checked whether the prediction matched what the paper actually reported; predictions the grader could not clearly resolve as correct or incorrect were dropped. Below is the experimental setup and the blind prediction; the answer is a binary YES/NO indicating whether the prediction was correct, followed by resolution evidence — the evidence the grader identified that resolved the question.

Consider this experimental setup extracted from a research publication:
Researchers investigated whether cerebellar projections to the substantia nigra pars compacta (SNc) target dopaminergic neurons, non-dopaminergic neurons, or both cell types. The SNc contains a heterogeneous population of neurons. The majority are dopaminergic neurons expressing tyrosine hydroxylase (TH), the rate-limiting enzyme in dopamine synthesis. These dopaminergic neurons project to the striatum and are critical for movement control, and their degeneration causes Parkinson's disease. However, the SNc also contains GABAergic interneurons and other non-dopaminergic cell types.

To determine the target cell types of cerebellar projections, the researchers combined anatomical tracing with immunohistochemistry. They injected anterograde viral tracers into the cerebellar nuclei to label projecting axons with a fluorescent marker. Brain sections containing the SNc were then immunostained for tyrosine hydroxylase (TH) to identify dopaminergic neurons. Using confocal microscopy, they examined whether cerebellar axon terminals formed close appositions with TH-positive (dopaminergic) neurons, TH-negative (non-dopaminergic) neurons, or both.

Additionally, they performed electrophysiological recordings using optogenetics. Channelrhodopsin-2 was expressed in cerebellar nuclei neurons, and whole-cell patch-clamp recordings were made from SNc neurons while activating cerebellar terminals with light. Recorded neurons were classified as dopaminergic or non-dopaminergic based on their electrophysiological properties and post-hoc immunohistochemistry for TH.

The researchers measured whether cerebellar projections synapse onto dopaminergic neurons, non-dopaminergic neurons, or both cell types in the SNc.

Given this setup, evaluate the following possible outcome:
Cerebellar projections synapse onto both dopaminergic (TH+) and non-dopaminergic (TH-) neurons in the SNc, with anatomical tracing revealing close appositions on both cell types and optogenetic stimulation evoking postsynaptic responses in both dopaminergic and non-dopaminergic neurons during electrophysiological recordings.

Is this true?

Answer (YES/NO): YES